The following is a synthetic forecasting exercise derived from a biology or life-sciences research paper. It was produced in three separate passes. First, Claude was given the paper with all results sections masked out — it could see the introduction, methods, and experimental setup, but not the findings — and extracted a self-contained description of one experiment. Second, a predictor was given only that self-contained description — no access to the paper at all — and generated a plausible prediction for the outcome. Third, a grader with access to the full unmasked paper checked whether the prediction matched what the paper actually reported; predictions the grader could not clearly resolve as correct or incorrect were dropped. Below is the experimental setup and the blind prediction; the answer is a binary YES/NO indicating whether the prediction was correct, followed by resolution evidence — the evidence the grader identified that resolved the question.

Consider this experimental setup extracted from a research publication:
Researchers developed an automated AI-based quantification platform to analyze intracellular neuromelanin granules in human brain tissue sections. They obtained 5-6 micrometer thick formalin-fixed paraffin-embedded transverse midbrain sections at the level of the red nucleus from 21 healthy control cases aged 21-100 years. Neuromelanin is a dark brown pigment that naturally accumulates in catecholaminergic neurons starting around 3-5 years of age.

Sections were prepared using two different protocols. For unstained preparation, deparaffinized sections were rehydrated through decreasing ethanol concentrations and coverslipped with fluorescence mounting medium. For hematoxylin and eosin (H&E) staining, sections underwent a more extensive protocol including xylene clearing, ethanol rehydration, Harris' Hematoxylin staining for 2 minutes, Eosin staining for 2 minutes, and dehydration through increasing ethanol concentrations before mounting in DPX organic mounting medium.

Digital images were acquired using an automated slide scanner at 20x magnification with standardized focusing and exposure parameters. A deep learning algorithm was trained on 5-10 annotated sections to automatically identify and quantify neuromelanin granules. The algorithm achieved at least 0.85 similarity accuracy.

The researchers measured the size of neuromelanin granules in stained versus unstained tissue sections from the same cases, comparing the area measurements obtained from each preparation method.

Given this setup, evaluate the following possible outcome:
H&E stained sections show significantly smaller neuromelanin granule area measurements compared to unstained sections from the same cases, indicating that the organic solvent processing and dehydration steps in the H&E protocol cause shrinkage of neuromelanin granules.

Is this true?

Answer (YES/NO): YES